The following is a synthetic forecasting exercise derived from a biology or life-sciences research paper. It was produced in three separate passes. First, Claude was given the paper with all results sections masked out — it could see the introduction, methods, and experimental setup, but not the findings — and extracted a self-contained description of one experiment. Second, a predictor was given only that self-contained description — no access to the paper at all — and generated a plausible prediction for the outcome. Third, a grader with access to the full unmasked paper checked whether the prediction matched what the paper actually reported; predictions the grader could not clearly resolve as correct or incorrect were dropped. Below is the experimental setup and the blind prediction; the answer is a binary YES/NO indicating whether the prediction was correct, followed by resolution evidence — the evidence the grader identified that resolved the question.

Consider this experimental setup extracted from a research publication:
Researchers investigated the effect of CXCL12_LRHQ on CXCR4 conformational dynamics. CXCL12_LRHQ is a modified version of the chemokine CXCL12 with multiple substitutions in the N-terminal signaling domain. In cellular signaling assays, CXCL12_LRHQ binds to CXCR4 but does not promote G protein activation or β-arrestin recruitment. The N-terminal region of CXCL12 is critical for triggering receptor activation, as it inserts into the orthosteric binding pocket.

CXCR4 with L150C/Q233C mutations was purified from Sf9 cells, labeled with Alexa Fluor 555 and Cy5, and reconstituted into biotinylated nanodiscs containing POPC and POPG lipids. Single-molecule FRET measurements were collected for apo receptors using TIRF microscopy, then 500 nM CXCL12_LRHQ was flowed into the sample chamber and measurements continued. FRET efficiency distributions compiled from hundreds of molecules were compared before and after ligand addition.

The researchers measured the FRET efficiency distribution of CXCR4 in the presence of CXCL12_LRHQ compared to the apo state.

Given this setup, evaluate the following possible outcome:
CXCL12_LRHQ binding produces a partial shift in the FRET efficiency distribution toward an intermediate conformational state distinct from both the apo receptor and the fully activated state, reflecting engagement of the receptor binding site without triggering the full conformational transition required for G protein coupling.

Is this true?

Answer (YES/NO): NO